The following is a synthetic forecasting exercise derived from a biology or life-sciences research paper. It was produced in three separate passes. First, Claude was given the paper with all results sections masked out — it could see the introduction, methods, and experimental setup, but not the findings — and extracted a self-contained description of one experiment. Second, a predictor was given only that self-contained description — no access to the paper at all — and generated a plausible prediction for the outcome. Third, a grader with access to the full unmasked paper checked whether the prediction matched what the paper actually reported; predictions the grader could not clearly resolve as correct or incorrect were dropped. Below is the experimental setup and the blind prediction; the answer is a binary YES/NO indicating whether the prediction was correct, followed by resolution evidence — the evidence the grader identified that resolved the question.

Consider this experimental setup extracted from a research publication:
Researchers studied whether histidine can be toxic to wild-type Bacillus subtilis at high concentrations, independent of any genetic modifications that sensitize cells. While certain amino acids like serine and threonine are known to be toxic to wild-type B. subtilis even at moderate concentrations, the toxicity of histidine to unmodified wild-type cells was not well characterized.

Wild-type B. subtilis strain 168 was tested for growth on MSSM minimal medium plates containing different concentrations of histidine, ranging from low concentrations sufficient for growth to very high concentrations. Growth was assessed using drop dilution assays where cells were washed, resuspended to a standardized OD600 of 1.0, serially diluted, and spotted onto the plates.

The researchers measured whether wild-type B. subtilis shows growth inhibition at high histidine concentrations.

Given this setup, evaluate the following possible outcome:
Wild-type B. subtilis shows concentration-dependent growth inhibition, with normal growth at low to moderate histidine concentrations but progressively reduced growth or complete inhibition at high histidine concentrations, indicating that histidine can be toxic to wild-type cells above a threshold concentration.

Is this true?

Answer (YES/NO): YES